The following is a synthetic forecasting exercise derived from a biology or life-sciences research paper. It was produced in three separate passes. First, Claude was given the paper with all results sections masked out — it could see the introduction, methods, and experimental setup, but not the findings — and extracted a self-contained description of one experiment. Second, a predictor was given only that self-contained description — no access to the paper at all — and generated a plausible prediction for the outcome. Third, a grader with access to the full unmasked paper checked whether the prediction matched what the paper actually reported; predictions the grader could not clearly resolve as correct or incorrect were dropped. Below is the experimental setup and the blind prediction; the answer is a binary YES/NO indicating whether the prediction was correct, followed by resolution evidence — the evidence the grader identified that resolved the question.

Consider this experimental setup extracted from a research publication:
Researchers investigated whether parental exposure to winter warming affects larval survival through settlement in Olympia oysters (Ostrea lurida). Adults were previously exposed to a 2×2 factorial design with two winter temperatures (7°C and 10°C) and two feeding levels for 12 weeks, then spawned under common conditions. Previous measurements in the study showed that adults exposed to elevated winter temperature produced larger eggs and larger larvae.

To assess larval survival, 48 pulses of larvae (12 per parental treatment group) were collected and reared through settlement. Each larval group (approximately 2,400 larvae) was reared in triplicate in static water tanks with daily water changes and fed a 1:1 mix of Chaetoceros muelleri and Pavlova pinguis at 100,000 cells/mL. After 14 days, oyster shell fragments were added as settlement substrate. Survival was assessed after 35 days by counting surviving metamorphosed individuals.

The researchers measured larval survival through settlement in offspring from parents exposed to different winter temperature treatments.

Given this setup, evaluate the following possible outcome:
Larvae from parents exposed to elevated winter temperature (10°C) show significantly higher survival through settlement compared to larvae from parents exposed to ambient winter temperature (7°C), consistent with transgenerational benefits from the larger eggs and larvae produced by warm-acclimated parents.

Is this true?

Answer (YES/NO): NO